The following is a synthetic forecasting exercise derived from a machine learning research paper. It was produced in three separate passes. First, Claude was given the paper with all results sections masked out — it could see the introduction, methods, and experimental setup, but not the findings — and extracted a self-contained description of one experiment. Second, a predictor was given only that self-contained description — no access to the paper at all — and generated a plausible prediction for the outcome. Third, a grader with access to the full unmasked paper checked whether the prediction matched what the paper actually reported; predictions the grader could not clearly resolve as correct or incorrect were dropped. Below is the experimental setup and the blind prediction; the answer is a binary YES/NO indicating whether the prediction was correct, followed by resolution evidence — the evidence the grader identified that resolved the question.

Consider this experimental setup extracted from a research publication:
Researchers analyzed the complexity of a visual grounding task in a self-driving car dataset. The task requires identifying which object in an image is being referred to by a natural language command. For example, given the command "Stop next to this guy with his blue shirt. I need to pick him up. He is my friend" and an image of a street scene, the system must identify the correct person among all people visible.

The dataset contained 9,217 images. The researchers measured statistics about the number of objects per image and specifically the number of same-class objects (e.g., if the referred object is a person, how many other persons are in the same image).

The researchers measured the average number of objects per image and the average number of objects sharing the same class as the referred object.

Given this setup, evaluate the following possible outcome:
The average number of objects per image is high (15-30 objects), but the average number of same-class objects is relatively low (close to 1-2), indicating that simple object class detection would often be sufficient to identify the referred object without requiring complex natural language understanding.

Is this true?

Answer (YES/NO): NO